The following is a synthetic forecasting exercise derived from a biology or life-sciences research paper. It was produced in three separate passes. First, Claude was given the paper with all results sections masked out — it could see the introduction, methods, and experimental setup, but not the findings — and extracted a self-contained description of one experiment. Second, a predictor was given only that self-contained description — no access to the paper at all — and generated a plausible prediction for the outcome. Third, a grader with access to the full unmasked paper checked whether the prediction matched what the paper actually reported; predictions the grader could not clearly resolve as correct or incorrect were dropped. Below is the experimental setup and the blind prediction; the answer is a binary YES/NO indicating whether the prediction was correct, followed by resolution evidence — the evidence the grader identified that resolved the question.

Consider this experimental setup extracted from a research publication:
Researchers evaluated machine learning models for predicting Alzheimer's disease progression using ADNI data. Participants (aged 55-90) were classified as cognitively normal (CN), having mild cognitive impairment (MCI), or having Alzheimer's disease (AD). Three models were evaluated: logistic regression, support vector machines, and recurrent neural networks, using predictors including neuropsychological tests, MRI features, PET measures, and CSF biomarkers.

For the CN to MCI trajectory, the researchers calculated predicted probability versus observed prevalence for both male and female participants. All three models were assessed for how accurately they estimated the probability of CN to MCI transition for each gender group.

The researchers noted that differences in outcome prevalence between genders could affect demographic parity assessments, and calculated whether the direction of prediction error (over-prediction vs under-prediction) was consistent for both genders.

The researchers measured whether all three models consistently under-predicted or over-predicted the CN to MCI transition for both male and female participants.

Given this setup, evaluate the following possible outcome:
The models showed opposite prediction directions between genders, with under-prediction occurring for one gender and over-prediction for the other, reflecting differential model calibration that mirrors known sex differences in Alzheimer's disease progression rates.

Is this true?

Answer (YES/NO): NO